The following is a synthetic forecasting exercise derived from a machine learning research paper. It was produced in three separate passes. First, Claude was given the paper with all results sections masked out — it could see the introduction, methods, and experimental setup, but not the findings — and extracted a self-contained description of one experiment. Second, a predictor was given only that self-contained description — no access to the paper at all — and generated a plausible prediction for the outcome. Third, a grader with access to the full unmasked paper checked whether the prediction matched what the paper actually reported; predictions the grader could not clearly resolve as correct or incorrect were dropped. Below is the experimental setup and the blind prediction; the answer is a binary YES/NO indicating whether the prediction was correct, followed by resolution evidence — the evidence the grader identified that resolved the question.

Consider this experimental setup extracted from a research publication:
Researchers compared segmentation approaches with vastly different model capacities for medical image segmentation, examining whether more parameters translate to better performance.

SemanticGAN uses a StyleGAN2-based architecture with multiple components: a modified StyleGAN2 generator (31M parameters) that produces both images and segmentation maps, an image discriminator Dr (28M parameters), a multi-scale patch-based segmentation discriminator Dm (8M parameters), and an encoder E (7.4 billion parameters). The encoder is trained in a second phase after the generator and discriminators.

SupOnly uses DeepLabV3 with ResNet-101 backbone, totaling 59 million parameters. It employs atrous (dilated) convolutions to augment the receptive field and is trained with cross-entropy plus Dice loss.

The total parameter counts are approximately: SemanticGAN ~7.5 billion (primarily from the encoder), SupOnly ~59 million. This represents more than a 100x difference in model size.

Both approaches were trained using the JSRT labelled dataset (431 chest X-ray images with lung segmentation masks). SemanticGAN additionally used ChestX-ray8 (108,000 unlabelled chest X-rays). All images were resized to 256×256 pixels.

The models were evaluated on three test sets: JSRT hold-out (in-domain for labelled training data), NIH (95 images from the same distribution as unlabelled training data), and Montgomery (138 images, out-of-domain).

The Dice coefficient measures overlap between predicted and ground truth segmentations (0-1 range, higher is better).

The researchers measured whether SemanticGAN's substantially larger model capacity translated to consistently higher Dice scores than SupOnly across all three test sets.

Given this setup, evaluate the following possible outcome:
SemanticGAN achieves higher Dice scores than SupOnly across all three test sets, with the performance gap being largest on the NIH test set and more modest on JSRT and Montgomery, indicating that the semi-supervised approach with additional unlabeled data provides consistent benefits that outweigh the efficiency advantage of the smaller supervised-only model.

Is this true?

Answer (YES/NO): NO